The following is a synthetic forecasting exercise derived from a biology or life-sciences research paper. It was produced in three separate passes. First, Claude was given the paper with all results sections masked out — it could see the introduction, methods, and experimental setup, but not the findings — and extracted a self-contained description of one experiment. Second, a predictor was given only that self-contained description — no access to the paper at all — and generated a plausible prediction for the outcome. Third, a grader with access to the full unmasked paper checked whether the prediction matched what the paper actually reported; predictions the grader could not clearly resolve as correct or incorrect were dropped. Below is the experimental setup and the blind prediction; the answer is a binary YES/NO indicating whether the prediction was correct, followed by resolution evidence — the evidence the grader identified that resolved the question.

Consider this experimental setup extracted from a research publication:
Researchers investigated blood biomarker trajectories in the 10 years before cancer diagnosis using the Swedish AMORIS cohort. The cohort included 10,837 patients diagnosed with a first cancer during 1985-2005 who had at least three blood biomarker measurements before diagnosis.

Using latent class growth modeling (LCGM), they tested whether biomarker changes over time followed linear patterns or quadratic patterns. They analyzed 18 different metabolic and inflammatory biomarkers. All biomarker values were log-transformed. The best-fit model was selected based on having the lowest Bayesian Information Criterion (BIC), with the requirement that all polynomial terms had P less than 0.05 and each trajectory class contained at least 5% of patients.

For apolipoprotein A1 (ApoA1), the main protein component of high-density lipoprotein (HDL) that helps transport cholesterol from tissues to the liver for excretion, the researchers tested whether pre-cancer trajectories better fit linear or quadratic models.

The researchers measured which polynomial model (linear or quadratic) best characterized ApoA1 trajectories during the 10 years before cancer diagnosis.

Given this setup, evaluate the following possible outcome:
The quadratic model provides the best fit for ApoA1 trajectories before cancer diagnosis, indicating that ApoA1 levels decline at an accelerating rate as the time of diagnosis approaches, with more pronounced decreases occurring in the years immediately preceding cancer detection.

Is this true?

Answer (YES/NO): NO